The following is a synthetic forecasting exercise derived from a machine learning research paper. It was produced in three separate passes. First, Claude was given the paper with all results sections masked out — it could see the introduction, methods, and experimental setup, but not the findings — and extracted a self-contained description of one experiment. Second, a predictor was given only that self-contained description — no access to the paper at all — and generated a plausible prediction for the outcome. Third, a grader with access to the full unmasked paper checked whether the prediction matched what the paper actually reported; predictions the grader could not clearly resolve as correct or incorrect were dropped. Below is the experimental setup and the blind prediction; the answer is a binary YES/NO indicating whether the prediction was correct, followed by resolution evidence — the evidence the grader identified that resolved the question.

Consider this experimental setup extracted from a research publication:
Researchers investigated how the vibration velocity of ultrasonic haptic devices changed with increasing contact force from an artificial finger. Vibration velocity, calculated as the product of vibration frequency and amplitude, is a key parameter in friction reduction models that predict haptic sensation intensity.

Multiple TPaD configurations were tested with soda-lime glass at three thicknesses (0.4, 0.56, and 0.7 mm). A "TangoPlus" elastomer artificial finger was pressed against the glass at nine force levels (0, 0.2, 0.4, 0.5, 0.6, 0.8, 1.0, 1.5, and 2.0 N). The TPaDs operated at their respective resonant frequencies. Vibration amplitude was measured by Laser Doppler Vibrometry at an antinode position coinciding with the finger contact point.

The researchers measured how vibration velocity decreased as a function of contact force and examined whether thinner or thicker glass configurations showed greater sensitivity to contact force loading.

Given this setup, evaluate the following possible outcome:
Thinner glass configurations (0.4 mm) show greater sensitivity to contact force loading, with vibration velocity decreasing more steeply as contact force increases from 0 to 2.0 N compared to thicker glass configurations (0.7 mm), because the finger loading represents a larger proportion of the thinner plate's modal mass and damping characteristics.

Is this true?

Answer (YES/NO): YES